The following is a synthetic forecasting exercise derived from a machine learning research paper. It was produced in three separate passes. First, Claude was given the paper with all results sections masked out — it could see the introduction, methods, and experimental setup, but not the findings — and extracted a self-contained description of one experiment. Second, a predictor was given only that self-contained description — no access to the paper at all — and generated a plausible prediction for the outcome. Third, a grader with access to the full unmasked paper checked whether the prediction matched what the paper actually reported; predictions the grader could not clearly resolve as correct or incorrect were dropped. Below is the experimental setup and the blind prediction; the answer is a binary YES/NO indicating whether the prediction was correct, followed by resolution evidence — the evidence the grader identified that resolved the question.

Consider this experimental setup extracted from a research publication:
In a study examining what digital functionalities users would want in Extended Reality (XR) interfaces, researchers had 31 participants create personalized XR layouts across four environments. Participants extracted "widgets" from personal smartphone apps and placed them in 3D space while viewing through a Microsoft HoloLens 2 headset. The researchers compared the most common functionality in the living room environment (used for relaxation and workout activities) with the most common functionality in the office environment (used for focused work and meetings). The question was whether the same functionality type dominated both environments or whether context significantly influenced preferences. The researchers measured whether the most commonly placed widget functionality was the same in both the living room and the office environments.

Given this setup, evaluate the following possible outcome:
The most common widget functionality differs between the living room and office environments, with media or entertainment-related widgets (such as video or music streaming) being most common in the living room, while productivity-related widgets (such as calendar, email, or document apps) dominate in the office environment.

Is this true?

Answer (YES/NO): YES